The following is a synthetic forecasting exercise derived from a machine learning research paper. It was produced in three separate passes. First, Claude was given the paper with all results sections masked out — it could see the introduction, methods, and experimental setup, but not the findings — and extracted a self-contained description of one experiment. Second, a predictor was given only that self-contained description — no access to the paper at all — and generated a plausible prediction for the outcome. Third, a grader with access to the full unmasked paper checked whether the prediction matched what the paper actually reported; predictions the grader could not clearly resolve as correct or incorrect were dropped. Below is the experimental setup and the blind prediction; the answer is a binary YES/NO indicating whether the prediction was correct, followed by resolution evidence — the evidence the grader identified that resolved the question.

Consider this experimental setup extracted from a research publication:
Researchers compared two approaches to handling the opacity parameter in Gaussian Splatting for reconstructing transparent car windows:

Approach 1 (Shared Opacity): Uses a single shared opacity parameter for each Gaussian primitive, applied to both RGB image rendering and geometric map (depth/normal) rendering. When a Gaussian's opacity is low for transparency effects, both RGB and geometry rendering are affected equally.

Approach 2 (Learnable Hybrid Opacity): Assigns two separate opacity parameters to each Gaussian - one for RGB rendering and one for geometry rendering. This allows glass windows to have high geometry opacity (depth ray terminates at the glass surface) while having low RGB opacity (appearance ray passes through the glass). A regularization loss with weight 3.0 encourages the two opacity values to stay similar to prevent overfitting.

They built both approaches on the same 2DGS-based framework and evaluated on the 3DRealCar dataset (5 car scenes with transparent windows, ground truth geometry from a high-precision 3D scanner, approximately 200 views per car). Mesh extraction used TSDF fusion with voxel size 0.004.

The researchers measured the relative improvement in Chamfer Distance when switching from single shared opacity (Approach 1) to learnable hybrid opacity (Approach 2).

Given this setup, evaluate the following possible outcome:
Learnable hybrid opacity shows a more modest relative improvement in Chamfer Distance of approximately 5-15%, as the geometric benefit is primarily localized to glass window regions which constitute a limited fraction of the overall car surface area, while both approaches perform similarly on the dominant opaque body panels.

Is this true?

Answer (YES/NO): NO